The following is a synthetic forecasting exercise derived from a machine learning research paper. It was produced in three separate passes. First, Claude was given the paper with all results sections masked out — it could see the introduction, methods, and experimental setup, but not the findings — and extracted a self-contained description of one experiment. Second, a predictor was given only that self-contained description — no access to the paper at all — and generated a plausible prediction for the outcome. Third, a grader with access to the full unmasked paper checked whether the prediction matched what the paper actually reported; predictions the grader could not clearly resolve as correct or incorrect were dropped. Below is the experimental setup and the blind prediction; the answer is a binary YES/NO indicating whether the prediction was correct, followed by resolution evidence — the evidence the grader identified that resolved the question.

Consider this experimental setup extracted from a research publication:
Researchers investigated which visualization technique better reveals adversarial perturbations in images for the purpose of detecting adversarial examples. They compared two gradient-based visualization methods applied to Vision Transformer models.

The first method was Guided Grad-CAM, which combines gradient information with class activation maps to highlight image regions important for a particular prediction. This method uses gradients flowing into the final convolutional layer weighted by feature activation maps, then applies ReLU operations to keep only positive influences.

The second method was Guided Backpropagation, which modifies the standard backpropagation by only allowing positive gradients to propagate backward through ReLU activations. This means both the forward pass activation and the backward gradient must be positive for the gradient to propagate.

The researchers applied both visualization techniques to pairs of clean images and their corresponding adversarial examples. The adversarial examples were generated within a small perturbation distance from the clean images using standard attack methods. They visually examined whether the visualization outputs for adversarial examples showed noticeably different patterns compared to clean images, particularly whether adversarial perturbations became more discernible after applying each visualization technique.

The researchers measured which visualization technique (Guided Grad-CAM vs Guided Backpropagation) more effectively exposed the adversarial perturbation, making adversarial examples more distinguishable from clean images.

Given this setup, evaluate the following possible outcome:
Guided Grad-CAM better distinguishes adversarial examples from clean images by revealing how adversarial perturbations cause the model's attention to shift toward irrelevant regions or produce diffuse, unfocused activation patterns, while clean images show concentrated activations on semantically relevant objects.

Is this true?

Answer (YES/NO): NO